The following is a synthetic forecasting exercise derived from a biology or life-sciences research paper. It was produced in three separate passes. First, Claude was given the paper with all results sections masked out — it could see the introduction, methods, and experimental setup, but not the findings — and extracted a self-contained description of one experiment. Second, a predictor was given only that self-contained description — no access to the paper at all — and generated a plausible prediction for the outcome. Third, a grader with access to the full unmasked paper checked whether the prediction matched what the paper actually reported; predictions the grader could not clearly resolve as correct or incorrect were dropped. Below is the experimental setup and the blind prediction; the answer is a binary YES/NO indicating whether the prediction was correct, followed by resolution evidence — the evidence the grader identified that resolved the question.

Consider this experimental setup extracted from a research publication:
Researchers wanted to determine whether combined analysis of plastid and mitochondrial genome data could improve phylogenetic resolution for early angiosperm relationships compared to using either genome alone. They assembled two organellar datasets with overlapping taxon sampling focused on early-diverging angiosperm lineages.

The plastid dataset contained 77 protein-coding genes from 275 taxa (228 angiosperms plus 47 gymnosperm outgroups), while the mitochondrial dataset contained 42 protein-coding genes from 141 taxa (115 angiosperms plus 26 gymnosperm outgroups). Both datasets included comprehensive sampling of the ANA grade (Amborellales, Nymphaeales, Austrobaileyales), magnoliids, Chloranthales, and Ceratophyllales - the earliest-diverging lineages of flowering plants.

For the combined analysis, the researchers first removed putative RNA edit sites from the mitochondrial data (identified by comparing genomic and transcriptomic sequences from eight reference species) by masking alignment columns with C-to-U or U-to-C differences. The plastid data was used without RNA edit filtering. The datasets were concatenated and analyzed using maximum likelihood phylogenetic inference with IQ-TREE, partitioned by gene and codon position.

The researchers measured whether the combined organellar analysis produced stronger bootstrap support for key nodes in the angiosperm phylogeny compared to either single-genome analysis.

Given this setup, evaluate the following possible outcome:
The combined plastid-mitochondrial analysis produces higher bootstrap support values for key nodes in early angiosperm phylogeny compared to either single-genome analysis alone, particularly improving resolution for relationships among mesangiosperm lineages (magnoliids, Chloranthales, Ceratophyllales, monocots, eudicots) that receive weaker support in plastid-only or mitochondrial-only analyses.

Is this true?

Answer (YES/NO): NO